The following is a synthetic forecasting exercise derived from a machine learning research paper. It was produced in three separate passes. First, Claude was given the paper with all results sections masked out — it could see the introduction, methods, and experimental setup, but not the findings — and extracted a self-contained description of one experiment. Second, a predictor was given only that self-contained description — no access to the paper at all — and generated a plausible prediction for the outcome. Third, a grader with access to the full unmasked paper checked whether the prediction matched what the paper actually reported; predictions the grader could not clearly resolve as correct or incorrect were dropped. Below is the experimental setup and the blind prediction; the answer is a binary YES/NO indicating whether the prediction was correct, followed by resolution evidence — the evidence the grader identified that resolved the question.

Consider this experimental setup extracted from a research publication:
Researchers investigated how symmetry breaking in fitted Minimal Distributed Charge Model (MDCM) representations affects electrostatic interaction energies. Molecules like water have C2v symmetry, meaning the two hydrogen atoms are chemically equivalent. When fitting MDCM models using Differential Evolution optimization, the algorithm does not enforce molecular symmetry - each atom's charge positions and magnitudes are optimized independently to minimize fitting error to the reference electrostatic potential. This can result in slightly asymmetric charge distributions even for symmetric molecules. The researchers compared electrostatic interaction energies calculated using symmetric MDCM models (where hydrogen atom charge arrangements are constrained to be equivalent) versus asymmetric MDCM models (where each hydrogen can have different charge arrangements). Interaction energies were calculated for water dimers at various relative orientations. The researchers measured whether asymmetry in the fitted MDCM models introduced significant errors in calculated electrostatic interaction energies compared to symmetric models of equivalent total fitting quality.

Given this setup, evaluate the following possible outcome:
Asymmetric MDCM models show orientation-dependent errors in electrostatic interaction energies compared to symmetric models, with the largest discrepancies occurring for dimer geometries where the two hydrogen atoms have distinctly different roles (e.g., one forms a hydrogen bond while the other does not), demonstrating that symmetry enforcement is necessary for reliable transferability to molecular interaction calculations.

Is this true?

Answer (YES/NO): NO